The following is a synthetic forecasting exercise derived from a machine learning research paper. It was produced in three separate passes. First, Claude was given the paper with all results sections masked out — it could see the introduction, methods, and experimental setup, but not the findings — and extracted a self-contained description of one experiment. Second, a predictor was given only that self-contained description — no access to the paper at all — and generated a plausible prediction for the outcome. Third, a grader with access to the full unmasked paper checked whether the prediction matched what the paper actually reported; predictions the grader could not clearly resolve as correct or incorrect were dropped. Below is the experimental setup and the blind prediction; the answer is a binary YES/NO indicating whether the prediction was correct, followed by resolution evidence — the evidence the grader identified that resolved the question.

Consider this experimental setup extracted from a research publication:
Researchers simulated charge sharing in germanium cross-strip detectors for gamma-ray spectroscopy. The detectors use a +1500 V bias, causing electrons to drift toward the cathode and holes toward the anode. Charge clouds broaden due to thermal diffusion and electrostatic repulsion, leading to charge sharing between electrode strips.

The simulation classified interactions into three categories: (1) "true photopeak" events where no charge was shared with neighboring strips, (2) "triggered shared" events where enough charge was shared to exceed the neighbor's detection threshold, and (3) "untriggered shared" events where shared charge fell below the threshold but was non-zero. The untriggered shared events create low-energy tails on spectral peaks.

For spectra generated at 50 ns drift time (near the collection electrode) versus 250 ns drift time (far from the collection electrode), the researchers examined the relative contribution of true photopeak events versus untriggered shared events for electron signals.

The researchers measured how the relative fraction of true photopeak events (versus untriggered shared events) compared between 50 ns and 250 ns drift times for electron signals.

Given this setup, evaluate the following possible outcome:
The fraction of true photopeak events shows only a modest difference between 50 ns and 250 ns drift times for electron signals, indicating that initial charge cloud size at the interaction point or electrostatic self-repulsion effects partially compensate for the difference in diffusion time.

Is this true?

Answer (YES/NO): NO